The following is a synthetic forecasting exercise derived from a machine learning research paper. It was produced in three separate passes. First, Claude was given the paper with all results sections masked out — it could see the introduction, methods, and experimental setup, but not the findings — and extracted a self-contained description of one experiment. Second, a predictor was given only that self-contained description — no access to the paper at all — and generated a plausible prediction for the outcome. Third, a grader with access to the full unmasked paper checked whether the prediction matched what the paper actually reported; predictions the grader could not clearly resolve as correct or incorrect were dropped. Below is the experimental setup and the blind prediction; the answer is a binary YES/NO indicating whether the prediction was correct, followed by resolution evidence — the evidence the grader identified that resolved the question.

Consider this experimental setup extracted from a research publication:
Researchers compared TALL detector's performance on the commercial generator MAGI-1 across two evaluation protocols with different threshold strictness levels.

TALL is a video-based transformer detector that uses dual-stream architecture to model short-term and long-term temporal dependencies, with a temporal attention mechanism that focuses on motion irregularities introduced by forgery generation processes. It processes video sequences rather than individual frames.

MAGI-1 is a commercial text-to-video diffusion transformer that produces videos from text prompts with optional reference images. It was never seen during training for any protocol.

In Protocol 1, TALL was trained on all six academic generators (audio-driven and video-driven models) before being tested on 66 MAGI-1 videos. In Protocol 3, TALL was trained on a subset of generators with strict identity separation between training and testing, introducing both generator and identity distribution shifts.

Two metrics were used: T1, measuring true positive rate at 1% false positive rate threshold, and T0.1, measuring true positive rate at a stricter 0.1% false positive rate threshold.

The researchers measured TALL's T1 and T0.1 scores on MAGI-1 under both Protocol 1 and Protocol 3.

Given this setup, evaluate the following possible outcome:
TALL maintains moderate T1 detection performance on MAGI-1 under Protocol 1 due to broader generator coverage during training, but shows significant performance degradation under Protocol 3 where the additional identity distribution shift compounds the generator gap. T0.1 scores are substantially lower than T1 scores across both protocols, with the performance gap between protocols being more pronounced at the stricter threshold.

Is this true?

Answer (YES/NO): NO